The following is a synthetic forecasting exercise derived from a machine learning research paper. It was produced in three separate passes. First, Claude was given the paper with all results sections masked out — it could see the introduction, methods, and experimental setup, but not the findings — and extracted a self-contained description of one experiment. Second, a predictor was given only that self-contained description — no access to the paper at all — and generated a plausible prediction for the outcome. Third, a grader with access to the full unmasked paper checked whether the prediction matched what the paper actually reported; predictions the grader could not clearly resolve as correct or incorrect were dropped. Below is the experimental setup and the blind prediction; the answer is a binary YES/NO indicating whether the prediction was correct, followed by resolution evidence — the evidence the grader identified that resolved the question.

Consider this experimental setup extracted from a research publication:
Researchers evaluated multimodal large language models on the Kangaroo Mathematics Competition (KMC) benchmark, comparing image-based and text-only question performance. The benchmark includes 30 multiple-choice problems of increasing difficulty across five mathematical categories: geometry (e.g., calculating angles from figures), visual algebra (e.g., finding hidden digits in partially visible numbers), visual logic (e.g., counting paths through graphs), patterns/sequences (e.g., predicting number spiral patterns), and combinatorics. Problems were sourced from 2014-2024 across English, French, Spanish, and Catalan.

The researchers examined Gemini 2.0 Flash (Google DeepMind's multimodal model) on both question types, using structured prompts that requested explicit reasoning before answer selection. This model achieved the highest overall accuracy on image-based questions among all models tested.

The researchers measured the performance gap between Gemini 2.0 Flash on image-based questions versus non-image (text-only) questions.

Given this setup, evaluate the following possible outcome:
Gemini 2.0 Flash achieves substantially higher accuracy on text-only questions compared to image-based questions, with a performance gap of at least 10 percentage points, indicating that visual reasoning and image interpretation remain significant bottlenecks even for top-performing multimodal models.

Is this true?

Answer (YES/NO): YES